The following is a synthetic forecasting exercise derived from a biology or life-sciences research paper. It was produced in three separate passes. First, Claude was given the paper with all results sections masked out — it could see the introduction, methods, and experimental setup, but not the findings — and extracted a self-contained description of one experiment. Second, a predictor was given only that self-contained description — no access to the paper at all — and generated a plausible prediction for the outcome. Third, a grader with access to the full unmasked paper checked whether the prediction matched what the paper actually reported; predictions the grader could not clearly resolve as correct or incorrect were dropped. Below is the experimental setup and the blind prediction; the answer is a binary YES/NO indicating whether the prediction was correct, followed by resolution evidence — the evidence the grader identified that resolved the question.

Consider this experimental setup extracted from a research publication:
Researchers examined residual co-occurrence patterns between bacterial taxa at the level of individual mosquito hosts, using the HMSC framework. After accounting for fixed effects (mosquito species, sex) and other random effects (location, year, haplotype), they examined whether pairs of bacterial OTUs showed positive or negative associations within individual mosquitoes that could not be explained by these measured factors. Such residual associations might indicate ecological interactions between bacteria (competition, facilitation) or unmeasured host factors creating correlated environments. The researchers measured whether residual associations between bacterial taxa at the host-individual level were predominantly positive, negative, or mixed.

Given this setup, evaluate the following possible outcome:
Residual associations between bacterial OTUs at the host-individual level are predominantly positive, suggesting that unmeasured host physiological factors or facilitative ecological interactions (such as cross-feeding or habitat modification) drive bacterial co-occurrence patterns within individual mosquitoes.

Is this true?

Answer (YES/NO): YES